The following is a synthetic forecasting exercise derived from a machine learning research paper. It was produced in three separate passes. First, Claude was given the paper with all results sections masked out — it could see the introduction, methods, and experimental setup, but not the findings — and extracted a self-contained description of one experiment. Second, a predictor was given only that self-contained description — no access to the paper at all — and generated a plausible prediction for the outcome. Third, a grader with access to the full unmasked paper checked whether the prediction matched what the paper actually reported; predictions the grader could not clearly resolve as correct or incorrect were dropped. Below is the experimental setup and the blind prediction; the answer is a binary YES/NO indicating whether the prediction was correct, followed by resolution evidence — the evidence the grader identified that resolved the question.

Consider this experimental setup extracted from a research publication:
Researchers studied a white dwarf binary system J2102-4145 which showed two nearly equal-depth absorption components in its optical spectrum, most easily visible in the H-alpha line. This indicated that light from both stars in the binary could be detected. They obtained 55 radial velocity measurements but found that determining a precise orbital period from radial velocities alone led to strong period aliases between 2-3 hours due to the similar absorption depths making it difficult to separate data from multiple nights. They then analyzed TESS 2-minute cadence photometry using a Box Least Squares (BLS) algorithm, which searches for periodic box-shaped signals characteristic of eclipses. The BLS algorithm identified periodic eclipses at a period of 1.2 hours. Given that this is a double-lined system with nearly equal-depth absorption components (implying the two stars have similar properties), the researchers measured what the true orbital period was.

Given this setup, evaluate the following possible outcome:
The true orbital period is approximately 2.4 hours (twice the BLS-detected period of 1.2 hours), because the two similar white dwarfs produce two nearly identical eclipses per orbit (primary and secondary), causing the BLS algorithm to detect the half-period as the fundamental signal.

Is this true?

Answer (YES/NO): YES